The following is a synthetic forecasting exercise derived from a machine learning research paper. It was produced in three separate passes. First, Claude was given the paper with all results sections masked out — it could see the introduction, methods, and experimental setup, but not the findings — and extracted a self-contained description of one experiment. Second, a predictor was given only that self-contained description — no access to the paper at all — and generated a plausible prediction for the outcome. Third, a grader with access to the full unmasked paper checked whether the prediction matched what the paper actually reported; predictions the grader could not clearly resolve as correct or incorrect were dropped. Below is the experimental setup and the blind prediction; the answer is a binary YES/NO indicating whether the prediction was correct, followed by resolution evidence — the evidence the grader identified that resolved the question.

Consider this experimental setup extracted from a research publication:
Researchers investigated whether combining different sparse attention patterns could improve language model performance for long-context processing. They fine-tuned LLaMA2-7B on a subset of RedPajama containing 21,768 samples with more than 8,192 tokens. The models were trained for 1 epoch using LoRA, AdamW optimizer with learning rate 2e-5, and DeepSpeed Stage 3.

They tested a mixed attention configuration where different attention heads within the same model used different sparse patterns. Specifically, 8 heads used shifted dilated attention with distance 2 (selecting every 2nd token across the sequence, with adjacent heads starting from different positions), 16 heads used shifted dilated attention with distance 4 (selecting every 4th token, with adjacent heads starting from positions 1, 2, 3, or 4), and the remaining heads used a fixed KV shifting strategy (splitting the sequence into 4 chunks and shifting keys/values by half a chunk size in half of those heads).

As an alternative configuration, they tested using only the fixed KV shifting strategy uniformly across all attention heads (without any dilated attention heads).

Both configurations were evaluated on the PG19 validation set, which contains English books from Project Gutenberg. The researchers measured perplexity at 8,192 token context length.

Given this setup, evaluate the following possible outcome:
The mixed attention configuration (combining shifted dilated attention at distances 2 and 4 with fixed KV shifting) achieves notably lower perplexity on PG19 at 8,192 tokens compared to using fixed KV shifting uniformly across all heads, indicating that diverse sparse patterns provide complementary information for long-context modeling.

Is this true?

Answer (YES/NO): YES